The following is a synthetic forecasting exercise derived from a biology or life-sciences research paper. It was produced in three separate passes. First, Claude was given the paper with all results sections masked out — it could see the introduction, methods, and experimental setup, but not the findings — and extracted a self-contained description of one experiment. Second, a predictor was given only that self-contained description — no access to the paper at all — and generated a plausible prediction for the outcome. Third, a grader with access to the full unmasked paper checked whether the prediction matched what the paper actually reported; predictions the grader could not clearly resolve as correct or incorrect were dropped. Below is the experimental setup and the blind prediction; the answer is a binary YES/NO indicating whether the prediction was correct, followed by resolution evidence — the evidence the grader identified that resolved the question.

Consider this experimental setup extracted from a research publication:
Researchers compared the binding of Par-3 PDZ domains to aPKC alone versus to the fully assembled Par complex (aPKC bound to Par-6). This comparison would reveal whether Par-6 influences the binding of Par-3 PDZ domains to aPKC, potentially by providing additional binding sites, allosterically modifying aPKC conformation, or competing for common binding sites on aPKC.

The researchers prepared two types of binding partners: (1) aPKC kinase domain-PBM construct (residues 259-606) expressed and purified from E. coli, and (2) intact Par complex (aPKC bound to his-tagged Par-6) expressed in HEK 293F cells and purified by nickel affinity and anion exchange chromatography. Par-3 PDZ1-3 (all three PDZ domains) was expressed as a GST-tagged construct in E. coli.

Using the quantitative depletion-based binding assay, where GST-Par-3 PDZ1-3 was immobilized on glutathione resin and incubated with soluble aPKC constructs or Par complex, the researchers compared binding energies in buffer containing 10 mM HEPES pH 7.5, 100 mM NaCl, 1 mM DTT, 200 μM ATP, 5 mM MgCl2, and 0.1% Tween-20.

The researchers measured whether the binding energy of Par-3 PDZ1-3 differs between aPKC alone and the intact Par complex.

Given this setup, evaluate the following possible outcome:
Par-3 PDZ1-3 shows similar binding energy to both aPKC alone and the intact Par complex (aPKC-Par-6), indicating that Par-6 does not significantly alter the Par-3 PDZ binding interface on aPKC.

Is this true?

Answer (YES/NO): YES